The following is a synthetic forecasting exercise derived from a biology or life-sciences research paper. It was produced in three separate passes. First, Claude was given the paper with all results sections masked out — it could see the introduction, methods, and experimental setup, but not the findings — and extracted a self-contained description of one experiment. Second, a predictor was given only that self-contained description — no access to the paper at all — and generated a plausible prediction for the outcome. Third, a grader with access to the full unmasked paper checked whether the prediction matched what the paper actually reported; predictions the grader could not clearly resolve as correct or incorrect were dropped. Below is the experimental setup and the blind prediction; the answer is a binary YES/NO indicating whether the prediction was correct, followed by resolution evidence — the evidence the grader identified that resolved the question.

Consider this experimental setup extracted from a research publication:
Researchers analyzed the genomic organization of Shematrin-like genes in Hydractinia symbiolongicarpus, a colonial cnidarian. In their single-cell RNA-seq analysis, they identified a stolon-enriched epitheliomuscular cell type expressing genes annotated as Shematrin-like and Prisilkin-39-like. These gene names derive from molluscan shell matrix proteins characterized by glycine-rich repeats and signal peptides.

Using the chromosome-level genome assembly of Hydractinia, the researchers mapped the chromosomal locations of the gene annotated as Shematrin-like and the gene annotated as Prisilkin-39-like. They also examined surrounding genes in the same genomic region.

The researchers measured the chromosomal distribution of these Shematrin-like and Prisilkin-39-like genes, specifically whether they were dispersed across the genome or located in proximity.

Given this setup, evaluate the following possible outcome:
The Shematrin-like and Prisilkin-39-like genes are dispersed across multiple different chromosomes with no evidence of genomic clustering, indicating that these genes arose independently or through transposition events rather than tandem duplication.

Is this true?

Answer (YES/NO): NO